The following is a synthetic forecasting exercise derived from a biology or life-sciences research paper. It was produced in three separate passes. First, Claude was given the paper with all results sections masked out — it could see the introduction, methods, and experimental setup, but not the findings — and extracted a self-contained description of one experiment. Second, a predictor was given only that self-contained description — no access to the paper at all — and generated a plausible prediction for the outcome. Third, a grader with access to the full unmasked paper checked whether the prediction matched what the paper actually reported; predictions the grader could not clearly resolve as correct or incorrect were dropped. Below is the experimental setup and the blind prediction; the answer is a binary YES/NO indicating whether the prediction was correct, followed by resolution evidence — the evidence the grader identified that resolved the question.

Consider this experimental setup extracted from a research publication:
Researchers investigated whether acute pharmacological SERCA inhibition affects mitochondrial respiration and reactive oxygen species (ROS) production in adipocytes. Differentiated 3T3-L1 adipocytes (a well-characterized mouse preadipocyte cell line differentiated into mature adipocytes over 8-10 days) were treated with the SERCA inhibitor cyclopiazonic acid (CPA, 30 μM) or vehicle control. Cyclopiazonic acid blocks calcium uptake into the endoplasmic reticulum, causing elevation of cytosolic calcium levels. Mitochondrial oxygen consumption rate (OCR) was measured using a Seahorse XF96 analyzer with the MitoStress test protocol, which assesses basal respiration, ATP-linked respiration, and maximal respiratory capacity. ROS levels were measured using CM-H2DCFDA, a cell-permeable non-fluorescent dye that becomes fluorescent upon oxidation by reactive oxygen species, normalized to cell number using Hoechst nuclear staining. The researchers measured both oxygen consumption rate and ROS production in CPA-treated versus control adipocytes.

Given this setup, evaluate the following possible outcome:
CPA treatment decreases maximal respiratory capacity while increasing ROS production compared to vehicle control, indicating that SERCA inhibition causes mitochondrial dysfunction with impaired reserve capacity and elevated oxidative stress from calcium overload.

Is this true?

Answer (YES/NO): NO